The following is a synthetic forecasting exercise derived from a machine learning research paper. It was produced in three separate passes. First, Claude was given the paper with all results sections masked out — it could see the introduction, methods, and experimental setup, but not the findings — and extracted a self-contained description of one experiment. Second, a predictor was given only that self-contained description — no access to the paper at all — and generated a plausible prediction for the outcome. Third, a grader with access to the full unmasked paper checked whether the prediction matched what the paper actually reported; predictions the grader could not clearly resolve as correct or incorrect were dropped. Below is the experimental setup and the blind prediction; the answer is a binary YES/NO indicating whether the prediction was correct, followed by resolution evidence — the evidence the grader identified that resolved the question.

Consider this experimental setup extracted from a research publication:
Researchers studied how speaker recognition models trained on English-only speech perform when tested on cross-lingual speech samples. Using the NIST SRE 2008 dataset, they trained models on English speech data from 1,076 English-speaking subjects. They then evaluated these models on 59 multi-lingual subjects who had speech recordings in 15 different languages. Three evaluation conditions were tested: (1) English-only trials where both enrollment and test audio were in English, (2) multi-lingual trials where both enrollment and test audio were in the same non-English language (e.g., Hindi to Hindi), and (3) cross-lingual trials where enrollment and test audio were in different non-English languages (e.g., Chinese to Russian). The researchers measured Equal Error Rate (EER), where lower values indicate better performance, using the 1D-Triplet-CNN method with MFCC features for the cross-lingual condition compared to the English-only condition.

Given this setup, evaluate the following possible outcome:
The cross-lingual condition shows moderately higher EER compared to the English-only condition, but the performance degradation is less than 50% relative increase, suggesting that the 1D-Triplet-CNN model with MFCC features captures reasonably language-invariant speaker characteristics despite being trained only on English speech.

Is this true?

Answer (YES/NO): YES